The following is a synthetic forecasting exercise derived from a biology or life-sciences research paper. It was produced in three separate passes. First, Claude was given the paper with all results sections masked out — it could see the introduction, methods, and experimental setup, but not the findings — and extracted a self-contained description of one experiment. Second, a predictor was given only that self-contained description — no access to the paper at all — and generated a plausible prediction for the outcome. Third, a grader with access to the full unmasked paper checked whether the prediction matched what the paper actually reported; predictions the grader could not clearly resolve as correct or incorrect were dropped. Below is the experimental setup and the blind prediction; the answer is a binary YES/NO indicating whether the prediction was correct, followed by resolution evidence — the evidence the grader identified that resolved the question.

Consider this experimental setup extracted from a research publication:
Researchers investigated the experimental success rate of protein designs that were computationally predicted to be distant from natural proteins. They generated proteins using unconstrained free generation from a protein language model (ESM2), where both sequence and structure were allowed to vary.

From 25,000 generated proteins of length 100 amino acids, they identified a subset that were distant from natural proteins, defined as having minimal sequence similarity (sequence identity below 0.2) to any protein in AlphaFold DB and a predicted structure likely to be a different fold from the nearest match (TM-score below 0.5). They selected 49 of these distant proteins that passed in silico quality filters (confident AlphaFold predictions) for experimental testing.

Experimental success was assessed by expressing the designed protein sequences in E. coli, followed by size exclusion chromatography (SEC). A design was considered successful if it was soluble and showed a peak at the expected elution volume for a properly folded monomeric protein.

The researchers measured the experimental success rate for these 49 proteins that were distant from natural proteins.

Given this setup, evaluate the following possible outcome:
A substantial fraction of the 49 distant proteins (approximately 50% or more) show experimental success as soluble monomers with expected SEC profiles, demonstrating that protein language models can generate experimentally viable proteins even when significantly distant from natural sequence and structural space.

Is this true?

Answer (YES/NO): YES